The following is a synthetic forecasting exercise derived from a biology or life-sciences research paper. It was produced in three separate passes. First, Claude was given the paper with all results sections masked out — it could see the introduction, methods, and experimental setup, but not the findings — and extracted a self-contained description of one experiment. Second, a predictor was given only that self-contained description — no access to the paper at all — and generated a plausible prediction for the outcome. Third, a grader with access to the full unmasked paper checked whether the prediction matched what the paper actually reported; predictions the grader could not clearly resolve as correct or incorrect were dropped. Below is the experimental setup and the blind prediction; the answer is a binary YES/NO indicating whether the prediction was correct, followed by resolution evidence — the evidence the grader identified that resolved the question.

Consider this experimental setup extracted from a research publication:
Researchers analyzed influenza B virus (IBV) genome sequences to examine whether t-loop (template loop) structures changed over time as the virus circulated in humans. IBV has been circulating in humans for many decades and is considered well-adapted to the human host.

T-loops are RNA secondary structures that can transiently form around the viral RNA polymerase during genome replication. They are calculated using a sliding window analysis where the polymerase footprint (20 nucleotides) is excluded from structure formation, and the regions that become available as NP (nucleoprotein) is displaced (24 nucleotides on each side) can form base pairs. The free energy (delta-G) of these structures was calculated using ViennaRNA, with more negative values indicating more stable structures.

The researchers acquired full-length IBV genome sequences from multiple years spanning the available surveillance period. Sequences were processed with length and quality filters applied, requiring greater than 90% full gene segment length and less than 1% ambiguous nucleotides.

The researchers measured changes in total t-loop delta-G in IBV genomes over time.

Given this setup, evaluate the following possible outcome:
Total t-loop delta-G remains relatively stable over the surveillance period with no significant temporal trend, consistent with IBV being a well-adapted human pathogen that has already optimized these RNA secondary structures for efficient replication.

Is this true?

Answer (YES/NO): YES